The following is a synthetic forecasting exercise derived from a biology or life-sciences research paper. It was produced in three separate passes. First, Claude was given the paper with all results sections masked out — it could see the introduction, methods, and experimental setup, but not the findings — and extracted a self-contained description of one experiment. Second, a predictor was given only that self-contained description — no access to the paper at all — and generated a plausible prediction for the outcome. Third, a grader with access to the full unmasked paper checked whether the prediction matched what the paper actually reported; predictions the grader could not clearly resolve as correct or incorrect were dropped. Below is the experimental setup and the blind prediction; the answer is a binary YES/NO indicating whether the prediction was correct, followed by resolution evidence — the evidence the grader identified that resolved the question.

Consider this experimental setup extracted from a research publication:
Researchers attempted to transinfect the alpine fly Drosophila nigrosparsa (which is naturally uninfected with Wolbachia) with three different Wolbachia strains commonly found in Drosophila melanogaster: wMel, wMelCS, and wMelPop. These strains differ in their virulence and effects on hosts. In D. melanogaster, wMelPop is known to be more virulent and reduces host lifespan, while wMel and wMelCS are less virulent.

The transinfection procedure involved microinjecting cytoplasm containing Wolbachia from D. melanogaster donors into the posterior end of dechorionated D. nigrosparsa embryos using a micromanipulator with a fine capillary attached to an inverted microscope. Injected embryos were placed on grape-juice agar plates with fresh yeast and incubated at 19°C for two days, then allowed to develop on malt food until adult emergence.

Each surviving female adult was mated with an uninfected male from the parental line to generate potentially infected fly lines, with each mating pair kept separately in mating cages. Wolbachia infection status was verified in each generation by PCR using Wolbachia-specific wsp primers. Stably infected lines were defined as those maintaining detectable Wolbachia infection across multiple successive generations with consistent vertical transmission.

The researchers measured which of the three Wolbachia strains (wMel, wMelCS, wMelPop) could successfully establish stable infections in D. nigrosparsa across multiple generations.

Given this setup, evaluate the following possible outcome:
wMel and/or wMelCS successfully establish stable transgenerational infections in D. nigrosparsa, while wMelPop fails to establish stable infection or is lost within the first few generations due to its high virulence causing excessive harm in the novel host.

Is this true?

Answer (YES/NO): NO